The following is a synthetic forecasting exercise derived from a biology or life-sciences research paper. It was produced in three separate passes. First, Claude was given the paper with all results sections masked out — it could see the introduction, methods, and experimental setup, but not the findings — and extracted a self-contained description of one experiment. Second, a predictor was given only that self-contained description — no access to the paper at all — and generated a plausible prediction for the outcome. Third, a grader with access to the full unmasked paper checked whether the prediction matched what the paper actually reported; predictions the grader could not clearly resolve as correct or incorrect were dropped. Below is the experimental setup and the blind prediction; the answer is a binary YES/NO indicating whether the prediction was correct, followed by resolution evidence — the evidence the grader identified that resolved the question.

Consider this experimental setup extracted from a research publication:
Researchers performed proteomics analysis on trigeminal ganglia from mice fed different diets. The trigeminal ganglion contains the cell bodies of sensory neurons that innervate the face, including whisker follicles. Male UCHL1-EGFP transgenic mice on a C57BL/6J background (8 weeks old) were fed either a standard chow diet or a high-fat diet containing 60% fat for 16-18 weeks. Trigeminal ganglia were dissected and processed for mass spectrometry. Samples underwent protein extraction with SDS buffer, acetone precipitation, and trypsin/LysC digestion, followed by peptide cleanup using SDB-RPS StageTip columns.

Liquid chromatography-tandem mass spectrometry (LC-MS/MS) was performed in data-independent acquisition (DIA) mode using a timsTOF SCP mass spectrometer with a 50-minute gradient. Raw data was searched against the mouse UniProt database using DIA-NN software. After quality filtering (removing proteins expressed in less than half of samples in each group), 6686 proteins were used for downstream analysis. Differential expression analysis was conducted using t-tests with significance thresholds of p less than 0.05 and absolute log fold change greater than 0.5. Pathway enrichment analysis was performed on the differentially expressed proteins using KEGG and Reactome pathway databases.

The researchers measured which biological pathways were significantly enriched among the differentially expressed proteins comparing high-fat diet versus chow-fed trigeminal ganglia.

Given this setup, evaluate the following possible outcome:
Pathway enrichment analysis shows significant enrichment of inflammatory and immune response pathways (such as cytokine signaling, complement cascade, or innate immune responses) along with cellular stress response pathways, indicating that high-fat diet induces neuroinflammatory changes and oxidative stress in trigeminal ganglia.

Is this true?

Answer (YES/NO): YES